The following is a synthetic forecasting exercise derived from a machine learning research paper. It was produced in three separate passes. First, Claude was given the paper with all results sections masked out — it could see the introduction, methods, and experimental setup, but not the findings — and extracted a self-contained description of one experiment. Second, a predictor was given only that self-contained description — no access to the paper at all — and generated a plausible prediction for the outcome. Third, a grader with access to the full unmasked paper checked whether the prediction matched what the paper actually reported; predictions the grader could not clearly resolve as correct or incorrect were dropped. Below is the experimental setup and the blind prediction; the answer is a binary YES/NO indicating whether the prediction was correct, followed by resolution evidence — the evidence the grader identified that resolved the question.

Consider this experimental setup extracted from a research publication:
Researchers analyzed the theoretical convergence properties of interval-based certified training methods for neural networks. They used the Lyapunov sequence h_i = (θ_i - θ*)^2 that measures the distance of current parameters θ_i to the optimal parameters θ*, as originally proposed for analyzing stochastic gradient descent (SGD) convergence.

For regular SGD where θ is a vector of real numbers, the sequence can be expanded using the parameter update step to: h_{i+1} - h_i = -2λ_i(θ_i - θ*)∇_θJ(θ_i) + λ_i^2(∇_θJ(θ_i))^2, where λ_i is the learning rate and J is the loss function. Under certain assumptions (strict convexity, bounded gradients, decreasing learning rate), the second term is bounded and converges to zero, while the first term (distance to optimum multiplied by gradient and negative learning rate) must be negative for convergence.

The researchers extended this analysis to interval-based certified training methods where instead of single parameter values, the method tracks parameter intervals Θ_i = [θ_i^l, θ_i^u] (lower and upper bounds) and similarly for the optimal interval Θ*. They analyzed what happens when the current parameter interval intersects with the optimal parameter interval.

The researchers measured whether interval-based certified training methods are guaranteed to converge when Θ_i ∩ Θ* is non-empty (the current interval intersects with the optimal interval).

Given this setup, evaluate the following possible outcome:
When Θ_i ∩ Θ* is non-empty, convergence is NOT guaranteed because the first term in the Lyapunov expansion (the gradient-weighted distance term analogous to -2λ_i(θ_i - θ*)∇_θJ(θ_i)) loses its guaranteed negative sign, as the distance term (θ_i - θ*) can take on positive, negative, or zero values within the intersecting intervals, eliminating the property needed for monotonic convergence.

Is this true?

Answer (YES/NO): YES